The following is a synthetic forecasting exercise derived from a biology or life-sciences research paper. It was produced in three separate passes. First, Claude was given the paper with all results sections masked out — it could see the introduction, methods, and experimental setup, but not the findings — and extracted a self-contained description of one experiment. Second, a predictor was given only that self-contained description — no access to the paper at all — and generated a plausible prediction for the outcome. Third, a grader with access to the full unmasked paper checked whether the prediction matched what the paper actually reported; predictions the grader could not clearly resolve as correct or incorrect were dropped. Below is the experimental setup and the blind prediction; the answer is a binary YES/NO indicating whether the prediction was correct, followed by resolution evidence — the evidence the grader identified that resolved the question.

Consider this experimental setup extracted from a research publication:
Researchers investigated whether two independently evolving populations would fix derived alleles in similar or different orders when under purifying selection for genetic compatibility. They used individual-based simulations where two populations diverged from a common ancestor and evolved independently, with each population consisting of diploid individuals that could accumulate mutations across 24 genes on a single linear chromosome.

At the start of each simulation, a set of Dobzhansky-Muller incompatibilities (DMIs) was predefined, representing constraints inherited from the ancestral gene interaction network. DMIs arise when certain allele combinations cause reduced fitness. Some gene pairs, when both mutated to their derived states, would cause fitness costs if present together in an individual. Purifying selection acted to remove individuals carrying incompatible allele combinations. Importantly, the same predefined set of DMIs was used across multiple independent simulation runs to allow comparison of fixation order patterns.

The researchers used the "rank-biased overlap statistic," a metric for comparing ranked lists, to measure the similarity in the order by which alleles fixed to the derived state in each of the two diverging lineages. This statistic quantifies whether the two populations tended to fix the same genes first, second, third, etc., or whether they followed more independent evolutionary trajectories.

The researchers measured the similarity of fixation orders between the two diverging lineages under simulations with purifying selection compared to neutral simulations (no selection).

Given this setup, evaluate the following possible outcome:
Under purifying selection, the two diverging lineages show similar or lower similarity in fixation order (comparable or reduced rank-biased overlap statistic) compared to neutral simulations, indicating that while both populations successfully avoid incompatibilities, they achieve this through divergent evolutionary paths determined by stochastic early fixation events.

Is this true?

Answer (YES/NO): NO